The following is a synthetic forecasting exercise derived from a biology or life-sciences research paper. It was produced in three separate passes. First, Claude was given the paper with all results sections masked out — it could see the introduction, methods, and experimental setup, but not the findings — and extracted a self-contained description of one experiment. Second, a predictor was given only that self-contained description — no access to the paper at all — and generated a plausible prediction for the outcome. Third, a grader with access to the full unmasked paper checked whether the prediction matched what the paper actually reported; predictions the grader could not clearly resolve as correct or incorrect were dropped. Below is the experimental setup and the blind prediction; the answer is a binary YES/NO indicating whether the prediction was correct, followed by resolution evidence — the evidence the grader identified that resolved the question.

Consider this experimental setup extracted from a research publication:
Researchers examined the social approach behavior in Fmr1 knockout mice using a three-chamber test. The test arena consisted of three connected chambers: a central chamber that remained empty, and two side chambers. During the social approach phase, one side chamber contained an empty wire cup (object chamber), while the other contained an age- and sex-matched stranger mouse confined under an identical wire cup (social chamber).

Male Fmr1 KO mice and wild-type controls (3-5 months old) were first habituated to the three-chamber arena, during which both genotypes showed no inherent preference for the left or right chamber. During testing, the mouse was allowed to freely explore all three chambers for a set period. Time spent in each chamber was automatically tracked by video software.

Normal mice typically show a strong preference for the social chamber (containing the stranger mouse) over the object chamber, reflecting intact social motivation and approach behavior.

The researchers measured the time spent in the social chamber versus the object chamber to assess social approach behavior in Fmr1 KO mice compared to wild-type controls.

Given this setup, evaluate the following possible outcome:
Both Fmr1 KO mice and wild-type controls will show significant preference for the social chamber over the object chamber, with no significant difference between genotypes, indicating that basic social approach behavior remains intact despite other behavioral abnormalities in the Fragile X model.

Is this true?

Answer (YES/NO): NO